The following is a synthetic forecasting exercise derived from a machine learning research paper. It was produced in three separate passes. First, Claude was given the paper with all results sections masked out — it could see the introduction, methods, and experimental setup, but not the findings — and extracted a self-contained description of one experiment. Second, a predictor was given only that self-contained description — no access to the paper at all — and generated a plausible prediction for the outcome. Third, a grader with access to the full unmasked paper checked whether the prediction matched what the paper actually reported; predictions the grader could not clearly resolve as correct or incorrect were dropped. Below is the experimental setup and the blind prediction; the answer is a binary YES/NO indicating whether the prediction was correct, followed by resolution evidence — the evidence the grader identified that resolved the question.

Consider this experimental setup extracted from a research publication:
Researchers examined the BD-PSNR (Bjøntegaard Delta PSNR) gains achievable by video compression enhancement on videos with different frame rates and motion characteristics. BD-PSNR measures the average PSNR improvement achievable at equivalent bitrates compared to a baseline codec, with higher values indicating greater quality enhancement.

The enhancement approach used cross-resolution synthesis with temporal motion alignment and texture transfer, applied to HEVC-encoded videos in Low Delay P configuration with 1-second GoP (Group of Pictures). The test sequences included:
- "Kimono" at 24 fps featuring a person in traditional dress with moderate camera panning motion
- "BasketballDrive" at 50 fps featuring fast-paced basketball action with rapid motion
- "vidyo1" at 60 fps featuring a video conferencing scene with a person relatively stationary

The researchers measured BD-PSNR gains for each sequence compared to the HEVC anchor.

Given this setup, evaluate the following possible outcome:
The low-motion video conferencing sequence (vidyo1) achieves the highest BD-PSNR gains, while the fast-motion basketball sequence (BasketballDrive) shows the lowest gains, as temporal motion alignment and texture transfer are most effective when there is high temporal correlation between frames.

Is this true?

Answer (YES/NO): YES